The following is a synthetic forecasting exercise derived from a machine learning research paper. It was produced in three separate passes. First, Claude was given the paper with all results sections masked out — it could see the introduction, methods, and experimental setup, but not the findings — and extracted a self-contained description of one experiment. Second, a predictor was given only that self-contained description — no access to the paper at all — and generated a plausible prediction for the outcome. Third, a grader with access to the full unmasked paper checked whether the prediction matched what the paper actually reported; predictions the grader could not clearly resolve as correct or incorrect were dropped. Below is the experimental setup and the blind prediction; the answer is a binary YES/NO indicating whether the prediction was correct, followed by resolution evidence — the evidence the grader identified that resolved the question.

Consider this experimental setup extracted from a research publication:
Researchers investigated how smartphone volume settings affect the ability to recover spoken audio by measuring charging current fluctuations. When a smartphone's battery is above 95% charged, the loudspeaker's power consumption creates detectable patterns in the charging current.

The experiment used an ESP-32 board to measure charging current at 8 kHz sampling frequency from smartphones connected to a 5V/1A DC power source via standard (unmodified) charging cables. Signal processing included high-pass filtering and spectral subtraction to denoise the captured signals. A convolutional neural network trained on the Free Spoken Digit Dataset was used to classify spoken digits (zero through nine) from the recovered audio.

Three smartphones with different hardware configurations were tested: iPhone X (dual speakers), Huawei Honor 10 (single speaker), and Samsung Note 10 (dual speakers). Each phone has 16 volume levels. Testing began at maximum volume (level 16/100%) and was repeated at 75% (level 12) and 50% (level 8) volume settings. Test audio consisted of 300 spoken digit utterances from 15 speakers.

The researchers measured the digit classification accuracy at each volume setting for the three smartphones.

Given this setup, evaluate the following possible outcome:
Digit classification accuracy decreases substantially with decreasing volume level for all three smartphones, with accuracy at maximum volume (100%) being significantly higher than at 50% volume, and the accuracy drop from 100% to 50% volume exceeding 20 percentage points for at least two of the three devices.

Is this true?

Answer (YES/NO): YES